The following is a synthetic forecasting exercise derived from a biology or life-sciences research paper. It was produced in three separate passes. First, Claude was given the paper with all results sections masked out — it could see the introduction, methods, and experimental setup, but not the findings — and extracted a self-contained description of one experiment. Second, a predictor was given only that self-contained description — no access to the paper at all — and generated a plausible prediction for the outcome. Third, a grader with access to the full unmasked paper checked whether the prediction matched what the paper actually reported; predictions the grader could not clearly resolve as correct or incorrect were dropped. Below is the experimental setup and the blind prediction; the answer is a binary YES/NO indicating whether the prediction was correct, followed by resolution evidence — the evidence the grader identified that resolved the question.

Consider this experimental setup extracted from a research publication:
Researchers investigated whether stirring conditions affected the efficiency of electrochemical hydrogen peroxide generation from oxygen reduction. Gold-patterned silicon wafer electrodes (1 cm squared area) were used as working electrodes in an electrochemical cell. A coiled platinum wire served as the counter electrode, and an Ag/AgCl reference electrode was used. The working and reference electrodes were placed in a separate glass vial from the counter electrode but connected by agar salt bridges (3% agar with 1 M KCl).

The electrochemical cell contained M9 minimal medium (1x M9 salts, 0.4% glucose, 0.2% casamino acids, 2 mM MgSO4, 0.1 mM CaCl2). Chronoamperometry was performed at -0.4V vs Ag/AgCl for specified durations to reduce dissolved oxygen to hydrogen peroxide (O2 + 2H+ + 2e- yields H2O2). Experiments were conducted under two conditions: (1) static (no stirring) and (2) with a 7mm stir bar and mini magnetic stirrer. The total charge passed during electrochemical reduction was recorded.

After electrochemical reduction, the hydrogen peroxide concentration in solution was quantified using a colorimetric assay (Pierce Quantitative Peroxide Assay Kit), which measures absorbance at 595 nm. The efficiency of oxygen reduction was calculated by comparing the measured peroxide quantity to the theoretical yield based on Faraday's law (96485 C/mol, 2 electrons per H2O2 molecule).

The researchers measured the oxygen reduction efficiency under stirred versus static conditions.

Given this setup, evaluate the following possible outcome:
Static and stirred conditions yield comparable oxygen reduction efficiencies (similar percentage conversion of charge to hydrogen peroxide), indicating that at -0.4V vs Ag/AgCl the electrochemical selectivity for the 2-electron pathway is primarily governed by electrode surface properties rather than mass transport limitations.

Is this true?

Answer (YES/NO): YES